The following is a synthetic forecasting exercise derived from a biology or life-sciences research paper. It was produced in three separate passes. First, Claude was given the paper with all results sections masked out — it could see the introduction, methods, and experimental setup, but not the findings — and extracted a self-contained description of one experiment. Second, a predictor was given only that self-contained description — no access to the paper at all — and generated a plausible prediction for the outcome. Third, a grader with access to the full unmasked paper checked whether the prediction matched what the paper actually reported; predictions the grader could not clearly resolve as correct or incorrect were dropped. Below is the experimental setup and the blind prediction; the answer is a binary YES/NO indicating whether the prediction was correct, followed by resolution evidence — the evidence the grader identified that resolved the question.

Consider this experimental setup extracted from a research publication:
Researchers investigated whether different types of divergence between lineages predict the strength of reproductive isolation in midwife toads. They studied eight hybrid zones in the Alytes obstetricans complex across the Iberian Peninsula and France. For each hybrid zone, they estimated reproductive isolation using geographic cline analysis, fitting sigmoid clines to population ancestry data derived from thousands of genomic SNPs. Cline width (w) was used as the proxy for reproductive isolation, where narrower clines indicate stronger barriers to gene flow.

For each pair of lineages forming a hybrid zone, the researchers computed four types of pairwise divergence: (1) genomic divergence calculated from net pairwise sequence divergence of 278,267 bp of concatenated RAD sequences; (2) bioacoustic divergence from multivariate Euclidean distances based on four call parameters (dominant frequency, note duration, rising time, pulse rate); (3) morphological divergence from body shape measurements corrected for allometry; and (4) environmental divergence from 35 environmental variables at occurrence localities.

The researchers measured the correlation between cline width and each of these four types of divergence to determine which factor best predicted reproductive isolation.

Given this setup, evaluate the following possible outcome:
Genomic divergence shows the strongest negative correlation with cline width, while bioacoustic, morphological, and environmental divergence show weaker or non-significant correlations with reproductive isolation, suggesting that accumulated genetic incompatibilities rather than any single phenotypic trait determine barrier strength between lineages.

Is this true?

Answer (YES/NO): YES